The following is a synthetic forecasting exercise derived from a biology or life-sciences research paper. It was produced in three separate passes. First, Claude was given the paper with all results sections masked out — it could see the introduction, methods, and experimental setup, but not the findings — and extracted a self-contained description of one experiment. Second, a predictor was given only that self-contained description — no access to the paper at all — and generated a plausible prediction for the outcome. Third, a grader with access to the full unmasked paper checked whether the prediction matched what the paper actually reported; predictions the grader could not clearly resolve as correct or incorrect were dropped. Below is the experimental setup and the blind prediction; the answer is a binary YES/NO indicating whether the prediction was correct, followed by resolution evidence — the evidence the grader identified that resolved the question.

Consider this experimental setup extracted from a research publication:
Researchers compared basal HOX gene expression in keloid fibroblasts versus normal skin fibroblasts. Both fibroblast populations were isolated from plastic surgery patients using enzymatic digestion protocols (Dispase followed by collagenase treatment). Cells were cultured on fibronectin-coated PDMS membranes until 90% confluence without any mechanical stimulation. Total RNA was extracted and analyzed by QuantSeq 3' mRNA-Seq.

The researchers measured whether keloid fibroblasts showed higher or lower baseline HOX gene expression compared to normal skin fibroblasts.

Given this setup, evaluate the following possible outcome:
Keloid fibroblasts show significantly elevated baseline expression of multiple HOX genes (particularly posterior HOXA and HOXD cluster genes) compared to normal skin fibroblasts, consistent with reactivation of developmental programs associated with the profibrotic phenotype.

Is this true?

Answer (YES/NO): NO